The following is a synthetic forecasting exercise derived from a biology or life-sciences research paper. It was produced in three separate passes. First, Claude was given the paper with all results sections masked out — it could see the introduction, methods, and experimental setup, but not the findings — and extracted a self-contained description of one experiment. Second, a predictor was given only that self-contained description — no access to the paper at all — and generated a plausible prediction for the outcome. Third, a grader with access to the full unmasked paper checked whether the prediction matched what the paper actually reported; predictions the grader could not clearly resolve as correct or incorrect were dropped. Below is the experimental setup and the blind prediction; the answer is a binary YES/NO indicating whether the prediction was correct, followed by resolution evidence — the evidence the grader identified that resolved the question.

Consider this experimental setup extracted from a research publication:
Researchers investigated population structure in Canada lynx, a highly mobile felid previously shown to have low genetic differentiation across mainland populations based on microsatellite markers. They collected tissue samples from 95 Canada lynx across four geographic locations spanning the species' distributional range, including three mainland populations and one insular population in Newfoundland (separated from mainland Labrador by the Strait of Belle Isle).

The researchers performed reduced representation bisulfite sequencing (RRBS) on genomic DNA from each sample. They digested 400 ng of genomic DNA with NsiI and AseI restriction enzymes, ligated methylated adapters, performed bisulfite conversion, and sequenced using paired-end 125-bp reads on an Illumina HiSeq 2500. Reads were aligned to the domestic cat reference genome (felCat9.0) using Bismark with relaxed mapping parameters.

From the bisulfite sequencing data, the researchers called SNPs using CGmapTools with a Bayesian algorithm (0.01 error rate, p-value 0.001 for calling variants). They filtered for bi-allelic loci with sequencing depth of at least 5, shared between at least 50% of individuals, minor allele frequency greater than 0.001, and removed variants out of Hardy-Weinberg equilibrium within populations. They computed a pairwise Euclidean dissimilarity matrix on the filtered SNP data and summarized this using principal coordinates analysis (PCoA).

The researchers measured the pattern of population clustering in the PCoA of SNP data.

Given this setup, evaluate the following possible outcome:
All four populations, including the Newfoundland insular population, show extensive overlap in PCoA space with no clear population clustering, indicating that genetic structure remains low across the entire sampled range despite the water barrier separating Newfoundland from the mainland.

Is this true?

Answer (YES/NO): NO